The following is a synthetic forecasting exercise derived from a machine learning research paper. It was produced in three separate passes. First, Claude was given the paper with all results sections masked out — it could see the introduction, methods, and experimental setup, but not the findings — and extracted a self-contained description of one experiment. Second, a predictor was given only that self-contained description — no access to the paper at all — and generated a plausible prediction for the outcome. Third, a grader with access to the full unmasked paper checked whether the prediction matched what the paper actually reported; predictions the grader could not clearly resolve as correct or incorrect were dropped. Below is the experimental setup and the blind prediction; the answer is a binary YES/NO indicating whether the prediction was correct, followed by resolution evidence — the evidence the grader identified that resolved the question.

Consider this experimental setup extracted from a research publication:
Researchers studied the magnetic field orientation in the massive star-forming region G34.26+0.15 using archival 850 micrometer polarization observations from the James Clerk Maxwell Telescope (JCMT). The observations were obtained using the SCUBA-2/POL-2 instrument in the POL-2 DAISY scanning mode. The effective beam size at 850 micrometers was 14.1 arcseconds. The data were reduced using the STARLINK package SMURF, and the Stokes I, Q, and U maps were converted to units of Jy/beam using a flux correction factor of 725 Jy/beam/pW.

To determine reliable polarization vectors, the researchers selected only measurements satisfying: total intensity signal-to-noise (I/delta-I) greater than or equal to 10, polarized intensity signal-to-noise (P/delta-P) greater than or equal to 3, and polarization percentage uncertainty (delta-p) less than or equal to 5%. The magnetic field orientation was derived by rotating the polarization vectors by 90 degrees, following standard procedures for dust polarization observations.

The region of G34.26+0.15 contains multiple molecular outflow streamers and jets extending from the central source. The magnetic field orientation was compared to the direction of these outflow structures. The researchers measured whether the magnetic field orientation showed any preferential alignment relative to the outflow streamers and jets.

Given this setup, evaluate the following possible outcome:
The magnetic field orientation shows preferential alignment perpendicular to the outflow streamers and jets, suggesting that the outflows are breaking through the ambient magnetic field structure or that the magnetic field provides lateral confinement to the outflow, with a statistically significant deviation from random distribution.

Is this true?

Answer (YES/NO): NO